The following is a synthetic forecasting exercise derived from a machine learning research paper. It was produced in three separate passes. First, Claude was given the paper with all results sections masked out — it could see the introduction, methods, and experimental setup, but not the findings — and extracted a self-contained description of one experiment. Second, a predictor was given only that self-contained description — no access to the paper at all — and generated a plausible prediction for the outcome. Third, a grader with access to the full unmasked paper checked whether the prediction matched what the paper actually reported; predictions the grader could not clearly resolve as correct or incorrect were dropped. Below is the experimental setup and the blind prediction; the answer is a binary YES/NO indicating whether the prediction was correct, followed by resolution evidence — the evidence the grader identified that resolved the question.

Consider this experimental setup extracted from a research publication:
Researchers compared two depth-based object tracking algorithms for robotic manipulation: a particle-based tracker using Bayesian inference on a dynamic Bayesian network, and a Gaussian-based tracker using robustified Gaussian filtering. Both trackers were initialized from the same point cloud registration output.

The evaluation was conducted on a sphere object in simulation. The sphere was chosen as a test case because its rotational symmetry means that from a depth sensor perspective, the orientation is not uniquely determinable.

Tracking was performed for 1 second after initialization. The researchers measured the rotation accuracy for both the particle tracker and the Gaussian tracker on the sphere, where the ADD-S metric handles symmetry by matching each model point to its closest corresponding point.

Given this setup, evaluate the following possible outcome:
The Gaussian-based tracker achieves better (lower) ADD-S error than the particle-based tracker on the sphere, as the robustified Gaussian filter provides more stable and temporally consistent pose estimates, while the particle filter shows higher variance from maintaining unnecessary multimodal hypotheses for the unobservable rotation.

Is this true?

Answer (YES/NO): NO